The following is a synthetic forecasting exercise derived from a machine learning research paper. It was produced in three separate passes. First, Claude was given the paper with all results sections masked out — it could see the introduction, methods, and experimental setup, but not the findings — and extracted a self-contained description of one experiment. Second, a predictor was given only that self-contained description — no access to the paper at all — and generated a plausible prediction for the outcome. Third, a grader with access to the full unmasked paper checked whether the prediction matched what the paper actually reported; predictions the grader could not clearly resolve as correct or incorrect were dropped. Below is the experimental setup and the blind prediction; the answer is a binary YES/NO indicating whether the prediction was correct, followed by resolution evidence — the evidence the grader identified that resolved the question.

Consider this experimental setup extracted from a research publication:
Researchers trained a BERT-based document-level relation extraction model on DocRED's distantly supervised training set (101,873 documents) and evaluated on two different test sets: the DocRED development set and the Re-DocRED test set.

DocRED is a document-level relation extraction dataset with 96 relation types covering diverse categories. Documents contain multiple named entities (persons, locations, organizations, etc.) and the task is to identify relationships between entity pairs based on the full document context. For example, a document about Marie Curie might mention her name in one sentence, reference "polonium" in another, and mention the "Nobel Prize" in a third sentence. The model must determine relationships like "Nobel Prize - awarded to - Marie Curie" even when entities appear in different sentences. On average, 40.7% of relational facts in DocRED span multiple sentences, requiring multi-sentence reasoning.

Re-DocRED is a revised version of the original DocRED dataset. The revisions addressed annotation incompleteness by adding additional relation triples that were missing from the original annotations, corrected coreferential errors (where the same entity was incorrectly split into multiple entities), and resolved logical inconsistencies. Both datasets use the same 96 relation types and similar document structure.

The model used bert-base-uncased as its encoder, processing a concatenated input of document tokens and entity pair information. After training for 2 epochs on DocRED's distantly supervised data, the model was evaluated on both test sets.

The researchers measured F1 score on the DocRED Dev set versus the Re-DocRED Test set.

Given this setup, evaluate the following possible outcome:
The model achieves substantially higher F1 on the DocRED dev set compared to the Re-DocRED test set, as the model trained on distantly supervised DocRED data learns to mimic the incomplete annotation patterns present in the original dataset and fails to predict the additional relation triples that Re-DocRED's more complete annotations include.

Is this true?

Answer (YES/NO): YES